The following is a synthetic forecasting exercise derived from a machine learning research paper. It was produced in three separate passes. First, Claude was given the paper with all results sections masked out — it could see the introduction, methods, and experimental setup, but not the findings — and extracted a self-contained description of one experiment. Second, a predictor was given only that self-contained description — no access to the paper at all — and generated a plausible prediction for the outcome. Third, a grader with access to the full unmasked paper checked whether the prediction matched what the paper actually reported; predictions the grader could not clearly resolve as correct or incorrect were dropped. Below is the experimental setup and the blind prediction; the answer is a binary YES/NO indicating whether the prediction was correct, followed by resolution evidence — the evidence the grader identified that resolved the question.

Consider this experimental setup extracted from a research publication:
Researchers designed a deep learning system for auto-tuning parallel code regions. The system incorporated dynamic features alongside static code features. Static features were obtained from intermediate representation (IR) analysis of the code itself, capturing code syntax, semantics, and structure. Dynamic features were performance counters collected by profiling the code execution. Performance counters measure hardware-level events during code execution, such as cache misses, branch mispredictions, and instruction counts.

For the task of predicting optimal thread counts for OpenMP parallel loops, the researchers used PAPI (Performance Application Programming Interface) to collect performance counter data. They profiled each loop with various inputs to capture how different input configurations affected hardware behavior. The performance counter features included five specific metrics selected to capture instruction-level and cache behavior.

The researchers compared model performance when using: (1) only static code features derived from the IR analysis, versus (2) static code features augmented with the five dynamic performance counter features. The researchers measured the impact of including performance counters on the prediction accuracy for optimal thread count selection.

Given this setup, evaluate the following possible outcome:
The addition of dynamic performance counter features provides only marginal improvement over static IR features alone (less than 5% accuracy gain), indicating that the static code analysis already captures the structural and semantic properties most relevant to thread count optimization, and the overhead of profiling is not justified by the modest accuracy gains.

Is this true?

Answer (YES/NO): NO